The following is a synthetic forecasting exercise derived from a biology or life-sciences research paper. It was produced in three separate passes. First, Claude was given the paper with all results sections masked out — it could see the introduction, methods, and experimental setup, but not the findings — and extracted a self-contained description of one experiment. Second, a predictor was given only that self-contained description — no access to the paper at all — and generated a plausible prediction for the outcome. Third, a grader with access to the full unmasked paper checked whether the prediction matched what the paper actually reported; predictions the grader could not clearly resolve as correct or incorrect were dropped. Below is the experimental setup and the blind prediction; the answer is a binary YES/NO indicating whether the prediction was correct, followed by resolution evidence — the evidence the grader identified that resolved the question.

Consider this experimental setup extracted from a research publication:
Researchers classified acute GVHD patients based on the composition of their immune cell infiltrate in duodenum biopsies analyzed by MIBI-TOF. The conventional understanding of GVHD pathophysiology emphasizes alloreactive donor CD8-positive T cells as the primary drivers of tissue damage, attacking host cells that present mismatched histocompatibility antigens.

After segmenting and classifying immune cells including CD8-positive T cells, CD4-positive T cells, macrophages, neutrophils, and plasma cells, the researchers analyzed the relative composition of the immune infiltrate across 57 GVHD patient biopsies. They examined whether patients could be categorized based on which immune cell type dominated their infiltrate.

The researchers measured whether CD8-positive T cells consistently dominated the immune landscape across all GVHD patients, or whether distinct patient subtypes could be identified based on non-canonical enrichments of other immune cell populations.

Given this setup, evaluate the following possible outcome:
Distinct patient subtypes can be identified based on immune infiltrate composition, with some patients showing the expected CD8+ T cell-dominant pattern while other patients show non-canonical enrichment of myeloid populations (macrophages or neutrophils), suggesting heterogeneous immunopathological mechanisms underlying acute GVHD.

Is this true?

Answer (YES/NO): YES